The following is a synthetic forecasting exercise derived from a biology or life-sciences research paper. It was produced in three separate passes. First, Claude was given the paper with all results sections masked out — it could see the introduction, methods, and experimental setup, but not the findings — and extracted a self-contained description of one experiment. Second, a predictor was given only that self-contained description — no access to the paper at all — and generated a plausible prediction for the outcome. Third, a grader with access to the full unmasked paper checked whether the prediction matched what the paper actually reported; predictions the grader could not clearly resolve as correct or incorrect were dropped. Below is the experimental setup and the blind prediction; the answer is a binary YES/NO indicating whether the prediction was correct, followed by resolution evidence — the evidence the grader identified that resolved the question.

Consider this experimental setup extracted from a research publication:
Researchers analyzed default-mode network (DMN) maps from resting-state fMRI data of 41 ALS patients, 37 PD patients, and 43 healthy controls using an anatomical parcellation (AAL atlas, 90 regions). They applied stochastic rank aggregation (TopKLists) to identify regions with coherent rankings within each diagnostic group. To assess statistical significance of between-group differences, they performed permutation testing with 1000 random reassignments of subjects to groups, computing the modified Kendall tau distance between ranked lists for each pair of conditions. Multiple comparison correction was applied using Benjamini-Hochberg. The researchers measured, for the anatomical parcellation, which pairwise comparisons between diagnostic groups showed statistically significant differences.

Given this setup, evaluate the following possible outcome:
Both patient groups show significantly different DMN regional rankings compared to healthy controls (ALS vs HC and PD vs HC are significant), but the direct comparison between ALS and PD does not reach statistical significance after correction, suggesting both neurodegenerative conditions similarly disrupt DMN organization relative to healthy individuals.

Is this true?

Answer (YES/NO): YES